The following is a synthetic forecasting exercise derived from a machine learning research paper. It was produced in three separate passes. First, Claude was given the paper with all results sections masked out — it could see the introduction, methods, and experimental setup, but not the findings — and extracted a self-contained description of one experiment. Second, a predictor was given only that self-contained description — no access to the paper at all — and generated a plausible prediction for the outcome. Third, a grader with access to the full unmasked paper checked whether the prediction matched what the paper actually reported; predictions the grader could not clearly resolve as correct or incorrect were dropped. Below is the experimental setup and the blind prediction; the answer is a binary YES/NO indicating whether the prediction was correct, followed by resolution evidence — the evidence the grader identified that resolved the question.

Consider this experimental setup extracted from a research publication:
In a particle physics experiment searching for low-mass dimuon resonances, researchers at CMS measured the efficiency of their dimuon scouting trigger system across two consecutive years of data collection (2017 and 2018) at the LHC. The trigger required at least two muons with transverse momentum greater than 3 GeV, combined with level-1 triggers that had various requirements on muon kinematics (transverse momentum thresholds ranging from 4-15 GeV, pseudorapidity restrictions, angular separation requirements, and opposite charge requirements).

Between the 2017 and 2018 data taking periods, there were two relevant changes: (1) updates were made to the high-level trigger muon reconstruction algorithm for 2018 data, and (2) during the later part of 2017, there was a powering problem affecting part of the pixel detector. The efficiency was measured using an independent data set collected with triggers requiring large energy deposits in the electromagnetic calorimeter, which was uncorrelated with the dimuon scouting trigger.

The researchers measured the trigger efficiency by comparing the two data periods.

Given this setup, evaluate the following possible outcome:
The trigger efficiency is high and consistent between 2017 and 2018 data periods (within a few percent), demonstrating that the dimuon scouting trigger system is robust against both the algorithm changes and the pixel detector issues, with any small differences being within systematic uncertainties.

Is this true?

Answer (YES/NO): NO